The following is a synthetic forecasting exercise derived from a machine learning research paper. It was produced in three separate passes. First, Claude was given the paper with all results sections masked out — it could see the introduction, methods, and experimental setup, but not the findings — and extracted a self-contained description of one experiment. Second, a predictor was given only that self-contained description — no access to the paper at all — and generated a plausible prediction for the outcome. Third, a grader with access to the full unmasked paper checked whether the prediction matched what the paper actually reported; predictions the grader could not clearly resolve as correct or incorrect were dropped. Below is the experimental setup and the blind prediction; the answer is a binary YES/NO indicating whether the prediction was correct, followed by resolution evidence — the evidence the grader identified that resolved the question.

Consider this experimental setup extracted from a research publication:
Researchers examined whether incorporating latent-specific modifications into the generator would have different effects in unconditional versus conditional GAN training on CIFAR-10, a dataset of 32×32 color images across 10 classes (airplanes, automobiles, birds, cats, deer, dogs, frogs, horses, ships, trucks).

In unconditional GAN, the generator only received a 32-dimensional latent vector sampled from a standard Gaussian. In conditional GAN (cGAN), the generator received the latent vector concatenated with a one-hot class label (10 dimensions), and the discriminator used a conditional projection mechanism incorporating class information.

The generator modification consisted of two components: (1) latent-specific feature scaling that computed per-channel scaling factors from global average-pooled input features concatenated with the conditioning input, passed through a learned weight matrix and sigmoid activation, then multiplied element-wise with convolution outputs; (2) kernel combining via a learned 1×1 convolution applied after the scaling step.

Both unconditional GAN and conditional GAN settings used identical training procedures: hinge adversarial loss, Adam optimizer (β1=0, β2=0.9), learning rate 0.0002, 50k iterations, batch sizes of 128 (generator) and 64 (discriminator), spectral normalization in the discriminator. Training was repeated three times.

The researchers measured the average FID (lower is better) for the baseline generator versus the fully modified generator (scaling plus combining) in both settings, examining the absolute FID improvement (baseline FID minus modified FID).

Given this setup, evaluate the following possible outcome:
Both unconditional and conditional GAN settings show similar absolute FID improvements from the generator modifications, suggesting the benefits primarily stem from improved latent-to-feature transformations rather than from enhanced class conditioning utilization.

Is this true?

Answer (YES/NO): NO